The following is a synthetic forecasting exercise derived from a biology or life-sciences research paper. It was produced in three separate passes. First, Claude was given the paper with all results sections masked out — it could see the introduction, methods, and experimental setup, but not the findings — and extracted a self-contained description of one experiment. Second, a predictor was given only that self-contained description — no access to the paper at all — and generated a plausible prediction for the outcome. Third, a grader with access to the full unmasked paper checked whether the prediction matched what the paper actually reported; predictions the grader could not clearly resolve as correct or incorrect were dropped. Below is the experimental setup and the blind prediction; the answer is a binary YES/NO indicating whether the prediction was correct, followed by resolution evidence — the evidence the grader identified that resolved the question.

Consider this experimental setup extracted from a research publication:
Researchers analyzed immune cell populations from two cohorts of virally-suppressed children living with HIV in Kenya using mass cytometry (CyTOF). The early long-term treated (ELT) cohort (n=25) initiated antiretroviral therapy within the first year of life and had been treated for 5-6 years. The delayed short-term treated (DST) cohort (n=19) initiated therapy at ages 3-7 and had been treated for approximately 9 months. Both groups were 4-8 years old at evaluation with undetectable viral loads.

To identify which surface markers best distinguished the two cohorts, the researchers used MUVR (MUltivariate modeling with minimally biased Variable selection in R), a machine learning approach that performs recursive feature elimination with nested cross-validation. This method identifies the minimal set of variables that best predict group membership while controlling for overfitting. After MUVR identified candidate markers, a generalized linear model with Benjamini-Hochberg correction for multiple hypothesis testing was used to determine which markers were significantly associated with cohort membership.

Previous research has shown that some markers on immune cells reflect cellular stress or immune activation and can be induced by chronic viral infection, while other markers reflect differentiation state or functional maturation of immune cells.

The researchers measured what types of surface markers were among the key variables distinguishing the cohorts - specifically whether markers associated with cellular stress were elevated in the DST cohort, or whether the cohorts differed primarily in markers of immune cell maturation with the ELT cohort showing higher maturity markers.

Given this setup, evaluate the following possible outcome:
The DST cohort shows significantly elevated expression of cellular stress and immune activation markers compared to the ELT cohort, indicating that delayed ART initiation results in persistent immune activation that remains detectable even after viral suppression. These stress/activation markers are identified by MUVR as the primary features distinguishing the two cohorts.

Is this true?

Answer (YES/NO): NO